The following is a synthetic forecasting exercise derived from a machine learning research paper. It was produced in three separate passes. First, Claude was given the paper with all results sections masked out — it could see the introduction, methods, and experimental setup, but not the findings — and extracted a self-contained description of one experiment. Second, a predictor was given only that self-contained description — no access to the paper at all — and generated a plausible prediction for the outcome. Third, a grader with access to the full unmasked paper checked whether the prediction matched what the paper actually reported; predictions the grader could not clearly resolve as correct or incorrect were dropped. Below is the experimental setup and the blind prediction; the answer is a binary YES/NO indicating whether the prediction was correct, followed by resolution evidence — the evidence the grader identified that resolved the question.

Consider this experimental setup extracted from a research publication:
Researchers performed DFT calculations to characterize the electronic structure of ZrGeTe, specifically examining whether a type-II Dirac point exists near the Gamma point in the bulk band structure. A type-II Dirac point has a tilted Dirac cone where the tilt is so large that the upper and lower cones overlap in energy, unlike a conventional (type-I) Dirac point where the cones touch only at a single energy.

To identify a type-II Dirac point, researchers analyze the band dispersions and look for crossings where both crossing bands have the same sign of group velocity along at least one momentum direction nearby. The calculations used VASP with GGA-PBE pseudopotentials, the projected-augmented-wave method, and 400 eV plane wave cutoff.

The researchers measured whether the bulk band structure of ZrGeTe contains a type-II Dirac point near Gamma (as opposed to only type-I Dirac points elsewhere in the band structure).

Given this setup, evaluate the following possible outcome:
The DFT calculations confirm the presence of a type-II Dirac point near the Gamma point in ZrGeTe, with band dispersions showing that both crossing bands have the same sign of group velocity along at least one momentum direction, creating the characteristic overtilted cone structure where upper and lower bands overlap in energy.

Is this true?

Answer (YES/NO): YES